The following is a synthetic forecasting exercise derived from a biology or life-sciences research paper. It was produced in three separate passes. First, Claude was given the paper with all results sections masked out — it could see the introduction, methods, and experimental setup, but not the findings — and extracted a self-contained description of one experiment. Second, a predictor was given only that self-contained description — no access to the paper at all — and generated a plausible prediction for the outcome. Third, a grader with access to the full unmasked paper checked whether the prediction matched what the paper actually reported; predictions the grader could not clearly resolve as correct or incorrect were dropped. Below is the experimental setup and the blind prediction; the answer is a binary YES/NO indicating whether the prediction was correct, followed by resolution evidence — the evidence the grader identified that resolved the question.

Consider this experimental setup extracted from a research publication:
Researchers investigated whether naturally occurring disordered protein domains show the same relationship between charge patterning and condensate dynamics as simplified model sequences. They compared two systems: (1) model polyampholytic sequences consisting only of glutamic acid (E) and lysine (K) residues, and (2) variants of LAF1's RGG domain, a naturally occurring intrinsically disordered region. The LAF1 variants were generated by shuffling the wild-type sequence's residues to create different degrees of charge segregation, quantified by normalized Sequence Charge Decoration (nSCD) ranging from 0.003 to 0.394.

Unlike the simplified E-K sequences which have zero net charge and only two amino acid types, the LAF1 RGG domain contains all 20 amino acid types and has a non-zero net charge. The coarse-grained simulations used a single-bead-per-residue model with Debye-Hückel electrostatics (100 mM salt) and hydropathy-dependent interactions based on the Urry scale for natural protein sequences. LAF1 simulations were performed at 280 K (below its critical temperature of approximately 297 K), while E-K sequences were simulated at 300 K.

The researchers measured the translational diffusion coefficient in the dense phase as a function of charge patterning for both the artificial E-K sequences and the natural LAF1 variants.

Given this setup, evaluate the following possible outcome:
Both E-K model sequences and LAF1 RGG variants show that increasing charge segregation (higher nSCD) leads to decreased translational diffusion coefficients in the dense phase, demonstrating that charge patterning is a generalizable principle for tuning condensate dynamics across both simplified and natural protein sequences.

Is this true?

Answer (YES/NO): YES